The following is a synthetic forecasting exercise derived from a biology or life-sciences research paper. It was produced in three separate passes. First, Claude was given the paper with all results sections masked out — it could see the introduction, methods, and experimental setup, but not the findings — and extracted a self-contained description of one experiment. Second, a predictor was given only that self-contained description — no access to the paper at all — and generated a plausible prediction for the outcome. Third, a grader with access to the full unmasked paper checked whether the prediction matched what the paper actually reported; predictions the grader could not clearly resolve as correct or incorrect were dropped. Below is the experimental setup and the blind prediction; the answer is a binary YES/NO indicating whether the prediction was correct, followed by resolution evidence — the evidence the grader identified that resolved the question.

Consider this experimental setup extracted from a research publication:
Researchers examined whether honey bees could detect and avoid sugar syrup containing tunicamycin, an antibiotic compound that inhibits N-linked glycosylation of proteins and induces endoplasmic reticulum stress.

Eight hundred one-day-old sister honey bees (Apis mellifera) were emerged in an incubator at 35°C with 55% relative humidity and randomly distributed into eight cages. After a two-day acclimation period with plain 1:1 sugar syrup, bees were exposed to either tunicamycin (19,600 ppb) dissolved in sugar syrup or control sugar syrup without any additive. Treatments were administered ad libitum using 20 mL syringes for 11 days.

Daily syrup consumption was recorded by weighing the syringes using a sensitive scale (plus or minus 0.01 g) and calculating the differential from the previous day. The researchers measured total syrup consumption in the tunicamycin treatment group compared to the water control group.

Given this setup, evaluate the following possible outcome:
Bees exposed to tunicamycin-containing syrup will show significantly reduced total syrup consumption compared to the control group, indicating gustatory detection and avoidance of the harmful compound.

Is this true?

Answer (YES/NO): YES